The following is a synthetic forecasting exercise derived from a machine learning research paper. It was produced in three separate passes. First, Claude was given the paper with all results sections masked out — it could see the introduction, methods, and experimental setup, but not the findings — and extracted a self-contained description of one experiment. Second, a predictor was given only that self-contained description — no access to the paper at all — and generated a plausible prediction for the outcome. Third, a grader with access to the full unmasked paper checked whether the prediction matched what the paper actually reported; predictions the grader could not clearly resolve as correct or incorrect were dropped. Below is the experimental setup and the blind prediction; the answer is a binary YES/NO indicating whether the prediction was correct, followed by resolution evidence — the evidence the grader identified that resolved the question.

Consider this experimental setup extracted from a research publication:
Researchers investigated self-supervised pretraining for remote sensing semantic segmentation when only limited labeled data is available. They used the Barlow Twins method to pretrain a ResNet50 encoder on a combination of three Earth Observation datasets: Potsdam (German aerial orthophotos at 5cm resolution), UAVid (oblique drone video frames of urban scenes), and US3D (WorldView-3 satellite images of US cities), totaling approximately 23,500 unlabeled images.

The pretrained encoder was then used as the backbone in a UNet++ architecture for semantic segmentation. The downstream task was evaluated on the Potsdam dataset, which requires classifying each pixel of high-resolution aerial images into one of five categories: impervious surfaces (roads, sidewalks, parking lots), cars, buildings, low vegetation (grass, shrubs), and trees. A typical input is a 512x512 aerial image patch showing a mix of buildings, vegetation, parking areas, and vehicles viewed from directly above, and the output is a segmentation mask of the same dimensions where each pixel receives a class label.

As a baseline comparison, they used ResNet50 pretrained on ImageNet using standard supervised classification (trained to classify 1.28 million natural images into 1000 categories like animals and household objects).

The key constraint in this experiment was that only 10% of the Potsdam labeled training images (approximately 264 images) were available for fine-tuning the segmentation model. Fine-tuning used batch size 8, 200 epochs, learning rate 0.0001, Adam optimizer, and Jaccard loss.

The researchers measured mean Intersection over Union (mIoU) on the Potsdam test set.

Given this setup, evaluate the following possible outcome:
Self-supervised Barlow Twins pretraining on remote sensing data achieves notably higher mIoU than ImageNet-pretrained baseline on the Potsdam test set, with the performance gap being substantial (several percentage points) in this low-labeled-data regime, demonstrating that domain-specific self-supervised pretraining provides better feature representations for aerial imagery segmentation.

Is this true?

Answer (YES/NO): YES